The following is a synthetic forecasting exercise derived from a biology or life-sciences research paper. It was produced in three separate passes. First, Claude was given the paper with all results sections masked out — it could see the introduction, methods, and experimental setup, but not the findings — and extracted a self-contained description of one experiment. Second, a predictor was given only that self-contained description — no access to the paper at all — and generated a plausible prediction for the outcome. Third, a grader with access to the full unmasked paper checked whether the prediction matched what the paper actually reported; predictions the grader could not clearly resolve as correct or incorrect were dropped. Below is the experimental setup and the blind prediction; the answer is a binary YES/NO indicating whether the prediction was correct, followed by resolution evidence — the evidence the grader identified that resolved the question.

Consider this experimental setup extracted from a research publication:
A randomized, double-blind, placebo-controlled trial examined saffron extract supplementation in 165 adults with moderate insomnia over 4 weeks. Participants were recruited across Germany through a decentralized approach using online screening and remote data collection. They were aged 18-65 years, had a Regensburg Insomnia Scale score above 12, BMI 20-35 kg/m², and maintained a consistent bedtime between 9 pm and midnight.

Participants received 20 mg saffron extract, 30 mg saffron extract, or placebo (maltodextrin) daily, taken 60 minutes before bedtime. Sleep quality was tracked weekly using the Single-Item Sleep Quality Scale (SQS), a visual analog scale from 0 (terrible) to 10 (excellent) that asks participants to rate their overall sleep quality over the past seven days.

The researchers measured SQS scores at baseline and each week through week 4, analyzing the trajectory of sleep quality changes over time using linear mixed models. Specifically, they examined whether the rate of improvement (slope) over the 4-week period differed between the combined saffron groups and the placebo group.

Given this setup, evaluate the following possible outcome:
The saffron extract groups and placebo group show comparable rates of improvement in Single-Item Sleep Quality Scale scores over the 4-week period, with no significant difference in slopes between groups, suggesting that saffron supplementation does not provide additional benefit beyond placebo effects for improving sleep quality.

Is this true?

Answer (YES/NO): NO